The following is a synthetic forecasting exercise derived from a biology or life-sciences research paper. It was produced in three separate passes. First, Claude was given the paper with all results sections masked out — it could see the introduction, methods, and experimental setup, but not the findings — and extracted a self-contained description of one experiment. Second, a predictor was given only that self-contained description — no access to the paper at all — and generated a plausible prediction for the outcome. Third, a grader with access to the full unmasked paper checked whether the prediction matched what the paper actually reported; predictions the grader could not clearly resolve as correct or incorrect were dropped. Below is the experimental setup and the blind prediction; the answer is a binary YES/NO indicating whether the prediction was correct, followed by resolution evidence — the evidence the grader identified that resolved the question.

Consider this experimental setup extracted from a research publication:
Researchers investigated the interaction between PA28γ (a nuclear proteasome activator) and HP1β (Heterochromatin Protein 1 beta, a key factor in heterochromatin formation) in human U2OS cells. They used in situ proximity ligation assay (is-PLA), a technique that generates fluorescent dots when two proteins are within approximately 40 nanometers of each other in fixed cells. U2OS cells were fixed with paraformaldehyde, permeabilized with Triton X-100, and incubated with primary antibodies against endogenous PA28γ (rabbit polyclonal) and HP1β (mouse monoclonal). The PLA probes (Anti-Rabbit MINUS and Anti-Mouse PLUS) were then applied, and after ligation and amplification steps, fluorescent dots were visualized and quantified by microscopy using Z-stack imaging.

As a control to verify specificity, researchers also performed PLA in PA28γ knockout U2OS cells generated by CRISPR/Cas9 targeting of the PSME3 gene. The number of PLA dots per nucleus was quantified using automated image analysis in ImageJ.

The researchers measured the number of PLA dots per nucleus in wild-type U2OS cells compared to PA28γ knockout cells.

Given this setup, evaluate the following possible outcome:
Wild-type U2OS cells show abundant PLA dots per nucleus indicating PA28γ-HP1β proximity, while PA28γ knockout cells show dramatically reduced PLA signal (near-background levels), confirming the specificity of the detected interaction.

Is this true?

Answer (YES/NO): YES